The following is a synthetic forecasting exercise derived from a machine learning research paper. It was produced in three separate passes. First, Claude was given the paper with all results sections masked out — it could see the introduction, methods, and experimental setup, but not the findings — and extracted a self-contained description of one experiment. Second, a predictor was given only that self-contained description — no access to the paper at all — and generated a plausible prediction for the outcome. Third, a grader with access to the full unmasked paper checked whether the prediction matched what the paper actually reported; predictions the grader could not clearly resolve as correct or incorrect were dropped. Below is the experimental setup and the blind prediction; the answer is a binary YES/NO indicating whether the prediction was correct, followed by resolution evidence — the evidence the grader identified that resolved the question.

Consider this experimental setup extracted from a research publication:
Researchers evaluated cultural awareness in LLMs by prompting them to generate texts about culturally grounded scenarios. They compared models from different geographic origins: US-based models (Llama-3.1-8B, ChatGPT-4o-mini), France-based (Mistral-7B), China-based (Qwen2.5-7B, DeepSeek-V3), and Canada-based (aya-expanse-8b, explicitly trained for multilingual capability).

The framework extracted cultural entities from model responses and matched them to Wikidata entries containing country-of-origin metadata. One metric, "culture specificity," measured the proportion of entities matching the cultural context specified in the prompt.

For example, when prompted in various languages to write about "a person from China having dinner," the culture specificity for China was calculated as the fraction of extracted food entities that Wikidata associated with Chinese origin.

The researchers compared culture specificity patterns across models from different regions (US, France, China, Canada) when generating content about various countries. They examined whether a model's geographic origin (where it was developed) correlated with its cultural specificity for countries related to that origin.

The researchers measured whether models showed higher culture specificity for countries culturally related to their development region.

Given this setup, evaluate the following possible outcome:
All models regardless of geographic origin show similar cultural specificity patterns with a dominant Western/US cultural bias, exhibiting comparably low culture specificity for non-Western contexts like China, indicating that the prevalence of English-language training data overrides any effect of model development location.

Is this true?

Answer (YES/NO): NO